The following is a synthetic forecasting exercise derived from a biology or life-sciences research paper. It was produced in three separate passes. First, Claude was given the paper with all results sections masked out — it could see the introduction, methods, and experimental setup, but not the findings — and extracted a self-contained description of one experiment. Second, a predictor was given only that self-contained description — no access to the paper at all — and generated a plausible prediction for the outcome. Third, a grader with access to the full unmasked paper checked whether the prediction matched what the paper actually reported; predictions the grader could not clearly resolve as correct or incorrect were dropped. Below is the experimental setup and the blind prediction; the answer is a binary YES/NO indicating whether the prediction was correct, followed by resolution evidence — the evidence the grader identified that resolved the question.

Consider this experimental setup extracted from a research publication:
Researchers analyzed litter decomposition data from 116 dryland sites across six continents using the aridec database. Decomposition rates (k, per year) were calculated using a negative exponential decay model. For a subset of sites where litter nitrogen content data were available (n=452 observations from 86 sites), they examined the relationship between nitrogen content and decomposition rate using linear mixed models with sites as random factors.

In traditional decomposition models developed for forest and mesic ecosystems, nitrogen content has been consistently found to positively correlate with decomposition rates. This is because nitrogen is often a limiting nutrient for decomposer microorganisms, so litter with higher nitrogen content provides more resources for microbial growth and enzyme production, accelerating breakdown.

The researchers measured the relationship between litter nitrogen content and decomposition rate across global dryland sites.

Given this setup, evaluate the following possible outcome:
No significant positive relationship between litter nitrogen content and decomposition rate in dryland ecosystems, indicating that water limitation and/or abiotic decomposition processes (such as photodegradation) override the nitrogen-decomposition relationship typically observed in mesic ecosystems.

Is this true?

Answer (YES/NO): NO